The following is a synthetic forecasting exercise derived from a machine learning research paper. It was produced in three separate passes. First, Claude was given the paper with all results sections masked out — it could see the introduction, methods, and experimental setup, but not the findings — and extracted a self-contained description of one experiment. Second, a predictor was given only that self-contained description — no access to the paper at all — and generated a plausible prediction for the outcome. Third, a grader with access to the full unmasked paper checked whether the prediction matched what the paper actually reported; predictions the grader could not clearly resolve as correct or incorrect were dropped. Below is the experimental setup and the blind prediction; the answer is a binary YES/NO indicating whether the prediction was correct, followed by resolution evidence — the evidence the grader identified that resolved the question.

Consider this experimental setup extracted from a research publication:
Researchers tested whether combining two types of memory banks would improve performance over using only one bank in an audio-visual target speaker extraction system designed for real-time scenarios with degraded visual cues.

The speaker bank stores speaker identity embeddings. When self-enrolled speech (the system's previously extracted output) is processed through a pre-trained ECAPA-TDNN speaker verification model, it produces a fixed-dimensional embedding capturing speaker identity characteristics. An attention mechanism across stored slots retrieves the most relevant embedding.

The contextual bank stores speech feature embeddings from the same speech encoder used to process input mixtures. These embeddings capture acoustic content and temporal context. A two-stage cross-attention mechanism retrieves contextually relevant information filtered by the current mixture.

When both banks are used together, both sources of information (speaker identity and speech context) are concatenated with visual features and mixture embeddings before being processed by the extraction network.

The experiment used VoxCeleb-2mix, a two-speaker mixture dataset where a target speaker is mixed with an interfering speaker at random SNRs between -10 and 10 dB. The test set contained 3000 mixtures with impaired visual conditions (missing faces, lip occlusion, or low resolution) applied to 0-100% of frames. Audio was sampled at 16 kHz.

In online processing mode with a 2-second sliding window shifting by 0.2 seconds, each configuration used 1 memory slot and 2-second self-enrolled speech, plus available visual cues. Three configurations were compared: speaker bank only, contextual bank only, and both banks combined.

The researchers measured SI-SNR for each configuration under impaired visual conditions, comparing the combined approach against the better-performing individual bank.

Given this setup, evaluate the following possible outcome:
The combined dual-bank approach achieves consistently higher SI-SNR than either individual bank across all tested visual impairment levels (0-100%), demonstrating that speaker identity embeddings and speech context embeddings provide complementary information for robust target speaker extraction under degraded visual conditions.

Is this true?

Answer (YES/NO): NO